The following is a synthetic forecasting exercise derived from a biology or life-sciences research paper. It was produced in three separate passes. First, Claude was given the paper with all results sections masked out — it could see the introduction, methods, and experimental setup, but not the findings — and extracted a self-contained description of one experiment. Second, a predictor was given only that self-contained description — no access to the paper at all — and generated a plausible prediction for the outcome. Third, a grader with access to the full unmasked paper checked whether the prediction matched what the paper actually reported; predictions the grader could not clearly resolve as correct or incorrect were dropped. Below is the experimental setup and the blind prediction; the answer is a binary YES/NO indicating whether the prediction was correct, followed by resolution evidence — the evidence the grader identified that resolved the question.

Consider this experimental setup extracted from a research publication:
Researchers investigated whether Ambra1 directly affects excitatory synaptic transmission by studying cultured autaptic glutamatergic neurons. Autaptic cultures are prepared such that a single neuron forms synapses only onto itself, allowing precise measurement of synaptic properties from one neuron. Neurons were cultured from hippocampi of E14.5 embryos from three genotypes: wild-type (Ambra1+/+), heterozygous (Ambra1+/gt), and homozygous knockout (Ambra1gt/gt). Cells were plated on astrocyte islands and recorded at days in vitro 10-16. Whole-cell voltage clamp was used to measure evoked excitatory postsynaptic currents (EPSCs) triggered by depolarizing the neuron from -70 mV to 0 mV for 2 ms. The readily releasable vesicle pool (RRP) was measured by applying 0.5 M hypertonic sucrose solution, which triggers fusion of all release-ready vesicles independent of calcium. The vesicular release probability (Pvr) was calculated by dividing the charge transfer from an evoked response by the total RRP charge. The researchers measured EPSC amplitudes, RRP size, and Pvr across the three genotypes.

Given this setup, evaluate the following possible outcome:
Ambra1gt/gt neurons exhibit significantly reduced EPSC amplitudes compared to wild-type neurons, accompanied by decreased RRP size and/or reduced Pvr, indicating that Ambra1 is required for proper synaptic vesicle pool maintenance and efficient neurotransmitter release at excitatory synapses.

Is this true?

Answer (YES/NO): YES